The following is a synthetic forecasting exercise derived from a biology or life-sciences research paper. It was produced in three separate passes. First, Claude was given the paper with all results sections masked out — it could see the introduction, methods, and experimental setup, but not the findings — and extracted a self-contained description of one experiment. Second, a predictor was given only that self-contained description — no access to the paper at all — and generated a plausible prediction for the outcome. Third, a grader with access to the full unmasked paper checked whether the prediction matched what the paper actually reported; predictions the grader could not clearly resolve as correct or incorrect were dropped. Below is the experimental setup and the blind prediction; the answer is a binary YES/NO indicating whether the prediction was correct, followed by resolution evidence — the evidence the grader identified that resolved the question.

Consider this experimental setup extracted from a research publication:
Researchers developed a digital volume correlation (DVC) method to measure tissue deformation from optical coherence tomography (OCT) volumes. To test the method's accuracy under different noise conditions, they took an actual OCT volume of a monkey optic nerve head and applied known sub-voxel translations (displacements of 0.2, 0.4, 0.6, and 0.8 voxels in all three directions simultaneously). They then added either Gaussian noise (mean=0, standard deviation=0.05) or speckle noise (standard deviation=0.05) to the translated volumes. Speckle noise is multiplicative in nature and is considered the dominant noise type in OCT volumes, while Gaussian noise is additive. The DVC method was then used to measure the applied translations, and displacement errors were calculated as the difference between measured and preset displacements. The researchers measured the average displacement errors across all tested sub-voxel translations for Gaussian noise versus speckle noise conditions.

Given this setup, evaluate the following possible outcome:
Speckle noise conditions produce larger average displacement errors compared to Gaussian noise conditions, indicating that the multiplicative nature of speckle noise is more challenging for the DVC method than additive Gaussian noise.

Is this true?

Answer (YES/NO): NO